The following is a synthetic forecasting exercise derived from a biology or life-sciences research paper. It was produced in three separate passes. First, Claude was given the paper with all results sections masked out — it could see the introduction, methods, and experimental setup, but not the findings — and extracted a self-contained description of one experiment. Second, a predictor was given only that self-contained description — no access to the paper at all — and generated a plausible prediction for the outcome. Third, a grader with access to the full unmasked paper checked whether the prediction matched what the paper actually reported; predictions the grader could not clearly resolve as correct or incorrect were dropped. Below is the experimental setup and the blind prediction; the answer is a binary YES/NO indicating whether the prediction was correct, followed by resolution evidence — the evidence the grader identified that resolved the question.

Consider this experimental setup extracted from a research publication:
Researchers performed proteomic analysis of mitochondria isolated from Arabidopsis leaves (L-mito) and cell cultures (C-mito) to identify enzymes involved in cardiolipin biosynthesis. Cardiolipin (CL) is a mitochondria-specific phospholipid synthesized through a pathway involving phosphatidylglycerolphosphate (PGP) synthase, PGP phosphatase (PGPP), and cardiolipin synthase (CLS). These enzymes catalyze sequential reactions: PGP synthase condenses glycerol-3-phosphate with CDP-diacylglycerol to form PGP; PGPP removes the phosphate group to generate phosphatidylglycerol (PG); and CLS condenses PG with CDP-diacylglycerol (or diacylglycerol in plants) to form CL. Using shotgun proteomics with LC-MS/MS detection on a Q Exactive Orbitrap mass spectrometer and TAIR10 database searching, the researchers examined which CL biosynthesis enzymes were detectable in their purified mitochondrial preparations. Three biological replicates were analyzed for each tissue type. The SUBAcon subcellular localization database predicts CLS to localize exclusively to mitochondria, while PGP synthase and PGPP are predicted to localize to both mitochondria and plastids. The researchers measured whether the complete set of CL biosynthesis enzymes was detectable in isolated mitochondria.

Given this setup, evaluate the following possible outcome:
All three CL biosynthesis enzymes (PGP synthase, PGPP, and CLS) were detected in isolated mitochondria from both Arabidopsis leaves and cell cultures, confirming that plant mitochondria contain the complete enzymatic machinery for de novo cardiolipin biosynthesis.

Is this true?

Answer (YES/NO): NO